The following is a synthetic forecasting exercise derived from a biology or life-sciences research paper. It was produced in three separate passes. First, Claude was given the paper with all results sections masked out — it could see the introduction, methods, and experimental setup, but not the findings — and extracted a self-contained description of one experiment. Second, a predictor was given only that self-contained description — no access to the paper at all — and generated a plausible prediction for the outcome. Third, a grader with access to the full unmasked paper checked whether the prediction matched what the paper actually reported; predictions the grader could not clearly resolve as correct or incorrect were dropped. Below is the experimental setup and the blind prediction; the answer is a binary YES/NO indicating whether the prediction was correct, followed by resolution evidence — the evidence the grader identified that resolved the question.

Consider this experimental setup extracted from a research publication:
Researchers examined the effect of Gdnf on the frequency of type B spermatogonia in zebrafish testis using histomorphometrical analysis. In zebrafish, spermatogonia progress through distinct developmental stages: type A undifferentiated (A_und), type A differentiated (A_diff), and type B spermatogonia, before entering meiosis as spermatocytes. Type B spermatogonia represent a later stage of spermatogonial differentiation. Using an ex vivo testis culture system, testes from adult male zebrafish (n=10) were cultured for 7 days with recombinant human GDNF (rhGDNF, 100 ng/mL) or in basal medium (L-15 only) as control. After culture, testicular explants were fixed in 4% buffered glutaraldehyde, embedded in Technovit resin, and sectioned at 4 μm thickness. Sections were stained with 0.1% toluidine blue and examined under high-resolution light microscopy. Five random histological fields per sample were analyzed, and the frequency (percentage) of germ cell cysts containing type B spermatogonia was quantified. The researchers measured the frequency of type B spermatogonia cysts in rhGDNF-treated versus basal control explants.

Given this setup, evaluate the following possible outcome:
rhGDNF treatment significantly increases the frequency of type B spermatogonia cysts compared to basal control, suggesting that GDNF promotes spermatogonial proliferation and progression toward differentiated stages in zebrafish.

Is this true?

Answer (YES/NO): NO